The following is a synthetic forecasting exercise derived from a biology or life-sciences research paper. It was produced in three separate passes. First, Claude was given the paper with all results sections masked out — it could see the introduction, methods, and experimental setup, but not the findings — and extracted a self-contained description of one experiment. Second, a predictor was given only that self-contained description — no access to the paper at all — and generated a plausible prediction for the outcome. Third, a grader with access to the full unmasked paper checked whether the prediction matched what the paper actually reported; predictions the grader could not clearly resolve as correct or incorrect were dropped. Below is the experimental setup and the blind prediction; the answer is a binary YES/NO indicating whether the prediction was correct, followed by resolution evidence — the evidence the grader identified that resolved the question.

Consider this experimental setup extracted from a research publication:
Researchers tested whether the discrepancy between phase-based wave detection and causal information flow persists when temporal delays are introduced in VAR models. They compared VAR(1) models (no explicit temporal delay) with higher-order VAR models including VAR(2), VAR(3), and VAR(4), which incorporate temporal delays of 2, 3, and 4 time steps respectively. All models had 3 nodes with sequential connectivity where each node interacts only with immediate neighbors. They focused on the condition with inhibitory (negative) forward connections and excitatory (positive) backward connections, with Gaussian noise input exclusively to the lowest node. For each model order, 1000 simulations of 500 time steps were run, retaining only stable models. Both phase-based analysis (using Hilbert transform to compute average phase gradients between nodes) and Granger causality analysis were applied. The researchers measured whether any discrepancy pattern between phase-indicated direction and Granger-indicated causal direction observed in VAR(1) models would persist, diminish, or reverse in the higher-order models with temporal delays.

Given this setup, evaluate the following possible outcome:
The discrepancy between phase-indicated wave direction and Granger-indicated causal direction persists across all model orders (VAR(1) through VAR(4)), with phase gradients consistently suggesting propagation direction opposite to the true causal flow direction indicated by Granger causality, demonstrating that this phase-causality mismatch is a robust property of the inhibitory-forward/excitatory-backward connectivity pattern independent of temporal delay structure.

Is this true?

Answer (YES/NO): YES